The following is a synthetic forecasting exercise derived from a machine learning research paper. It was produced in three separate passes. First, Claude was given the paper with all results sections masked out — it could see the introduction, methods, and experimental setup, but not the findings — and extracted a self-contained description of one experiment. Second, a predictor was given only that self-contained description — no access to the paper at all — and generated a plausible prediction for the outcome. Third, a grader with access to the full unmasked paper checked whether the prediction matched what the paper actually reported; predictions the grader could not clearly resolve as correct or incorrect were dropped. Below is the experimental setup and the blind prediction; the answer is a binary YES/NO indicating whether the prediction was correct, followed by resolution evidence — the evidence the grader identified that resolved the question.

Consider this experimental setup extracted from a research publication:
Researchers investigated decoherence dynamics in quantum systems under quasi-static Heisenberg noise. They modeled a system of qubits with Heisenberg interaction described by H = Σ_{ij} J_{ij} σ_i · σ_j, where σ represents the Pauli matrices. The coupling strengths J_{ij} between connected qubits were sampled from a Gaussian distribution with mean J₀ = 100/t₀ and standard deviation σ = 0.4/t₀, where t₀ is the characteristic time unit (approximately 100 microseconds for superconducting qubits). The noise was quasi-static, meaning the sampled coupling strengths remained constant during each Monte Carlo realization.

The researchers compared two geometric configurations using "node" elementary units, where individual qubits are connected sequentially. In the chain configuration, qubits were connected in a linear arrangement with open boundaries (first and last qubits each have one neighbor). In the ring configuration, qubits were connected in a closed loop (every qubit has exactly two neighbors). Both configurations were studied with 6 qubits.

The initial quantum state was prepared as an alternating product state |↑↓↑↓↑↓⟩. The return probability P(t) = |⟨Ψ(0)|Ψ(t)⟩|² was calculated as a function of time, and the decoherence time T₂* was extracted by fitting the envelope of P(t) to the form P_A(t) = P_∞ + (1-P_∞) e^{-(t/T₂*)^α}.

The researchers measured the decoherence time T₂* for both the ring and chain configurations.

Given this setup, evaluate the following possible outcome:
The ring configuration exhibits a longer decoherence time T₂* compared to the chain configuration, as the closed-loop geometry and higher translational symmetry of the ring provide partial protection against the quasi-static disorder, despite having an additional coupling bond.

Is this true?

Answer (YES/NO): YES